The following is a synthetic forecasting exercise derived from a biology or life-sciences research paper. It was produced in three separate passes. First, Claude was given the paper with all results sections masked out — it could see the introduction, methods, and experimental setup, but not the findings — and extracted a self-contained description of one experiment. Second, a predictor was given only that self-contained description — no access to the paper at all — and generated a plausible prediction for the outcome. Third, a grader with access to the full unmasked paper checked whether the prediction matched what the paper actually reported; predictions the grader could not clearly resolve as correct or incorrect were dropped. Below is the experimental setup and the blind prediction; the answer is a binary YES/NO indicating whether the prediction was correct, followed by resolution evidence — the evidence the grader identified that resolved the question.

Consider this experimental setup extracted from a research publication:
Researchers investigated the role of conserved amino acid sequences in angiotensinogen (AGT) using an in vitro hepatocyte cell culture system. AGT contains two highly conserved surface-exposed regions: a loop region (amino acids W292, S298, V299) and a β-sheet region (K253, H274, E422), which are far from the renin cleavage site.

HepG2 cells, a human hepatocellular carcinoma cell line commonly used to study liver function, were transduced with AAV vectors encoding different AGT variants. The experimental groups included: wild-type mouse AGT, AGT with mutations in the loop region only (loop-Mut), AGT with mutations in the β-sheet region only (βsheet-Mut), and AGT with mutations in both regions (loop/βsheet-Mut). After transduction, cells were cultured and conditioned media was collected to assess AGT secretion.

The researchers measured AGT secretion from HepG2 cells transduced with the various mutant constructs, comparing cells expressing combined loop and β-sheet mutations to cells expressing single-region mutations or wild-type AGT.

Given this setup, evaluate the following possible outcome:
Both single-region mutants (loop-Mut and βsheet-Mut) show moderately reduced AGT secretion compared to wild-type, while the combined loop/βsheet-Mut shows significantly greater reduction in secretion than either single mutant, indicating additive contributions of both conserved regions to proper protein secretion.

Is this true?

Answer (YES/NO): NO